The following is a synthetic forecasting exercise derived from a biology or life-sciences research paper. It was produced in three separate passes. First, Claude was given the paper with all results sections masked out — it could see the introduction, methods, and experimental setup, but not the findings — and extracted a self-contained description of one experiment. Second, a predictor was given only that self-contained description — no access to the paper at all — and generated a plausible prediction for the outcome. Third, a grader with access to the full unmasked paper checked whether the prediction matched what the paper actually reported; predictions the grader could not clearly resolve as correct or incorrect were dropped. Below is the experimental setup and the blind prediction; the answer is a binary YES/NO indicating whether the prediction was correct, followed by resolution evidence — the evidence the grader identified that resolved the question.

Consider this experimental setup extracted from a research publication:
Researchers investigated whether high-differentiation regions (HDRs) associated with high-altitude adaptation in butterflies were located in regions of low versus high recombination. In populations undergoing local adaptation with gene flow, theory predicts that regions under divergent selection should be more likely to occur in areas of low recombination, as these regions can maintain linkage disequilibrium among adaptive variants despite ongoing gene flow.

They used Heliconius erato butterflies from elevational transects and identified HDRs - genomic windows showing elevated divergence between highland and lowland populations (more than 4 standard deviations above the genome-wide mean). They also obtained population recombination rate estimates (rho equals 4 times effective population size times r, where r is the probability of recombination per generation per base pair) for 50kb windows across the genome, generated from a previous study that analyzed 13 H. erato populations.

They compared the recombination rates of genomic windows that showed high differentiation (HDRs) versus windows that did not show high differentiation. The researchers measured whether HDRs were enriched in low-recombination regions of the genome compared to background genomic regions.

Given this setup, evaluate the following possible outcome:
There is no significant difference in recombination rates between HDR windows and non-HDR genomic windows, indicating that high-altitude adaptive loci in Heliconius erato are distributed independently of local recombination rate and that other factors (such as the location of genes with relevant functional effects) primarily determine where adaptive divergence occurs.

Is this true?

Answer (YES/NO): YES